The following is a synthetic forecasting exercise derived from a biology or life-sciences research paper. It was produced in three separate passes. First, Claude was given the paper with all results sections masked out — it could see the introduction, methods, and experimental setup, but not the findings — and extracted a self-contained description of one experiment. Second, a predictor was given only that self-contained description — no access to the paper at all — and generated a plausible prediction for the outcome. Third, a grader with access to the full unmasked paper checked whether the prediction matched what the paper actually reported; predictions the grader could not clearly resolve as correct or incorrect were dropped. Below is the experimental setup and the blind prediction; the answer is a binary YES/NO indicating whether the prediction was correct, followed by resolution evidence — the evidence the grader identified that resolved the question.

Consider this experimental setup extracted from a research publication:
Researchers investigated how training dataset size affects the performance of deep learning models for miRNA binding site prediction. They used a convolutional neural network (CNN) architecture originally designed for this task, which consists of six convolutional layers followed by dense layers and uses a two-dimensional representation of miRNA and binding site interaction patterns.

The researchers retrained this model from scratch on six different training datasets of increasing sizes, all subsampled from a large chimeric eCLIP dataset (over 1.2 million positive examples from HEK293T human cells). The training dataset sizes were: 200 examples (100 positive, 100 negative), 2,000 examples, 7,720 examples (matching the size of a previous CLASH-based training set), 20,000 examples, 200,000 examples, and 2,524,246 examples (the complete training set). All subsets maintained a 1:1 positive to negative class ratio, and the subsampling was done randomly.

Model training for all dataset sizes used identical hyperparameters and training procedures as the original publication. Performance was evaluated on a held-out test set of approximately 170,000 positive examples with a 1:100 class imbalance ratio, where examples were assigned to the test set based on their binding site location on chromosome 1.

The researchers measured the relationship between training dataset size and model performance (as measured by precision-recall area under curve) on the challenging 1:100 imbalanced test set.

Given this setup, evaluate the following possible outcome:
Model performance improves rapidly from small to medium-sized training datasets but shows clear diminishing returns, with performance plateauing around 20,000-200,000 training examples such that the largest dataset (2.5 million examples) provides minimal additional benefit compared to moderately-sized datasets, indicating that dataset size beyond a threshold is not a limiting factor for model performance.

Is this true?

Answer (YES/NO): NO